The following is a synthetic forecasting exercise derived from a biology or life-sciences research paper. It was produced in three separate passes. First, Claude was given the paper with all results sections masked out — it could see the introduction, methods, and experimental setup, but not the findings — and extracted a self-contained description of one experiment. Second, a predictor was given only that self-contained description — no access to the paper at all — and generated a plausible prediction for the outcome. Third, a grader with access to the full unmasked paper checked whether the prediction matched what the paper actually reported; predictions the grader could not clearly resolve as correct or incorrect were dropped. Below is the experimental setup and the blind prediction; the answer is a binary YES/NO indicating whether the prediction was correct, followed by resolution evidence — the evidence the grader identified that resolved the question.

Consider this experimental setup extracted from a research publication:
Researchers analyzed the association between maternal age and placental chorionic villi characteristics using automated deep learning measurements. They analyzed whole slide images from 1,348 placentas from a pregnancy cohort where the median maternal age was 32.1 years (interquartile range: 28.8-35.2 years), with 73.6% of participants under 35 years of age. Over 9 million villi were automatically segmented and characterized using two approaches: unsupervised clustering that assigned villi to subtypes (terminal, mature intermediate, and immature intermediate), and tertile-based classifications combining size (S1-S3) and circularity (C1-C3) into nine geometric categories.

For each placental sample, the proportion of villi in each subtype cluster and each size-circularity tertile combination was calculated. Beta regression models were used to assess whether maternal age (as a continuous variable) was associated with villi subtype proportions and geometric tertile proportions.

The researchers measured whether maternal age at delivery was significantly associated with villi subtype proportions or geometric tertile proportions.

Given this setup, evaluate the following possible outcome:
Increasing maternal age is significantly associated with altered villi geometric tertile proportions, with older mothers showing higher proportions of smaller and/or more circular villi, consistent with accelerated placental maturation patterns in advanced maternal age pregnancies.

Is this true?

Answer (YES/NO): NO